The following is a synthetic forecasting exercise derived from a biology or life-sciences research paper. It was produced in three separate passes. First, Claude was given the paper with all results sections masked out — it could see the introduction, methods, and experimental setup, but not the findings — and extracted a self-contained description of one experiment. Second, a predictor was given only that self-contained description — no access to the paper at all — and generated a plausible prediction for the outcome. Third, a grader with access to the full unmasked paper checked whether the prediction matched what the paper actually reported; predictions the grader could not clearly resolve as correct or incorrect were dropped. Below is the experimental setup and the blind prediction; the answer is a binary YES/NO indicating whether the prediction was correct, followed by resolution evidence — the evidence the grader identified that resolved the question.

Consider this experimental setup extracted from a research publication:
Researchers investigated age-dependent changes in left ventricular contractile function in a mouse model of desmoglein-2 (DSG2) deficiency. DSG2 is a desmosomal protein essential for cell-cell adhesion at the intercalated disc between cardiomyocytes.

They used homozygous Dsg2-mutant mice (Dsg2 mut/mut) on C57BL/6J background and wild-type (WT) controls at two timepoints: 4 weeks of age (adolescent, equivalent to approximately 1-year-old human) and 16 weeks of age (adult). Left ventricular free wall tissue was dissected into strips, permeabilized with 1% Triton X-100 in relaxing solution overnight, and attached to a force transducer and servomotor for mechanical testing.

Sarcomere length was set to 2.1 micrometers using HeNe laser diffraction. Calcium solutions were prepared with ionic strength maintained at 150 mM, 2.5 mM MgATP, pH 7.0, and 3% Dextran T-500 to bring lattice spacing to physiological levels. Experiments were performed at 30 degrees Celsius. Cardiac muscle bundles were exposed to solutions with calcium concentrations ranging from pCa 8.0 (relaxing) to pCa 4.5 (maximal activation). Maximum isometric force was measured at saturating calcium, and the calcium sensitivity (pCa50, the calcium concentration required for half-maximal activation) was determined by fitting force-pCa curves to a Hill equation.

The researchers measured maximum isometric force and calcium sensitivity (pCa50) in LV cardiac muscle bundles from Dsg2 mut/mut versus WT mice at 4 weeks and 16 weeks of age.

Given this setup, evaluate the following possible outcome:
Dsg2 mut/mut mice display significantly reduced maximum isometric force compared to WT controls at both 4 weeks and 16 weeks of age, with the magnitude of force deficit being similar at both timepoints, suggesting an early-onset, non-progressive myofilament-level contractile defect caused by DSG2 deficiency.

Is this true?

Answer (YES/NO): NO